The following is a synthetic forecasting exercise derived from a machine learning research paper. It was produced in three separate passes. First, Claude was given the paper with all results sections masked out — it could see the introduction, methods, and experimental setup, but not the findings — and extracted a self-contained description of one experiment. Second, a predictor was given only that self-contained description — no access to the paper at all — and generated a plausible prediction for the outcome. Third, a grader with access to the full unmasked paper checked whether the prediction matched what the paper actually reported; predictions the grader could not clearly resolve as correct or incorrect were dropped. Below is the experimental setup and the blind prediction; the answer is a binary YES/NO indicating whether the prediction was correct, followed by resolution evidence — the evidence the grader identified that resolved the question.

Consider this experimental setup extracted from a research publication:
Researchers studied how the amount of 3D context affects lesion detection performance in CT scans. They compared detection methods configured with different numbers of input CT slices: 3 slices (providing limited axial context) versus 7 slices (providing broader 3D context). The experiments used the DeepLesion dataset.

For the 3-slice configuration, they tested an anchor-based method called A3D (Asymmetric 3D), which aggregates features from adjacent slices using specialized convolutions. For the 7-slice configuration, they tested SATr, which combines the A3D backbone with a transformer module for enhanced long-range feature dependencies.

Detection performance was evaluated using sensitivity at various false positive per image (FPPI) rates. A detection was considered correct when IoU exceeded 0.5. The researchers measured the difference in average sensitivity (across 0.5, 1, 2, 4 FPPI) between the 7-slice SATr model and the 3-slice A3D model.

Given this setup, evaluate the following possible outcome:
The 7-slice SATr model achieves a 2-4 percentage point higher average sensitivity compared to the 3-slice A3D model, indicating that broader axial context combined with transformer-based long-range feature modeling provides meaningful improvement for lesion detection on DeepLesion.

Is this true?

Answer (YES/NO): YES